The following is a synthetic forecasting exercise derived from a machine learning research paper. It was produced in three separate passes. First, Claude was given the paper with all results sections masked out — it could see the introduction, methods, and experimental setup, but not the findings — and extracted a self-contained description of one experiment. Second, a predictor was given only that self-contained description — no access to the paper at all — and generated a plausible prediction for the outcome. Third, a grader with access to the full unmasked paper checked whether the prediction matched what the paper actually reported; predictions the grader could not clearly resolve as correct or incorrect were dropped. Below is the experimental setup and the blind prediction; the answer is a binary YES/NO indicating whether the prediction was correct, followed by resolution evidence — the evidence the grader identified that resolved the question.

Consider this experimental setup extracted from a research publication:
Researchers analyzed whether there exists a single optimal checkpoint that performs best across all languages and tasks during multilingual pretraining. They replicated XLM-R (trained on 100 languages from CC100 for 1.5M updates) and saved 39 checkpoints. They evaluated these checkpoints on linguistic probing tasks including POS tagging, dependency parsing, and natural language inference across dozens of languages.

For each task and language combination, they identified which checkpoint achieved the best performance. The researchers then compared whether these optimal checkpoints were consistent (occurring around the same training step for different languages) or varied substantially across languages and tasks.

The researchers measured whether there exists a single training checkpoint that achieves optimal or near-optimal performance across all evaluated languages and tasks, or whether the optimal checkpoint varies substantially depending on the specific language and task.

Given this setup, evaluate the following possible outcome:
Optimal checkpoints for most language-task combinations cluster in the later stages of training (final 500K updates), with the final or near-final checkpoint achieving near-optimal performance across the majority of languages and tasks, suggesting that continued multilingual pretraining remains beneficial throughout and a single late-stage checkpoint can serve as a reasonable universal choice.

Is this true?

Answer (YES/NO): NO